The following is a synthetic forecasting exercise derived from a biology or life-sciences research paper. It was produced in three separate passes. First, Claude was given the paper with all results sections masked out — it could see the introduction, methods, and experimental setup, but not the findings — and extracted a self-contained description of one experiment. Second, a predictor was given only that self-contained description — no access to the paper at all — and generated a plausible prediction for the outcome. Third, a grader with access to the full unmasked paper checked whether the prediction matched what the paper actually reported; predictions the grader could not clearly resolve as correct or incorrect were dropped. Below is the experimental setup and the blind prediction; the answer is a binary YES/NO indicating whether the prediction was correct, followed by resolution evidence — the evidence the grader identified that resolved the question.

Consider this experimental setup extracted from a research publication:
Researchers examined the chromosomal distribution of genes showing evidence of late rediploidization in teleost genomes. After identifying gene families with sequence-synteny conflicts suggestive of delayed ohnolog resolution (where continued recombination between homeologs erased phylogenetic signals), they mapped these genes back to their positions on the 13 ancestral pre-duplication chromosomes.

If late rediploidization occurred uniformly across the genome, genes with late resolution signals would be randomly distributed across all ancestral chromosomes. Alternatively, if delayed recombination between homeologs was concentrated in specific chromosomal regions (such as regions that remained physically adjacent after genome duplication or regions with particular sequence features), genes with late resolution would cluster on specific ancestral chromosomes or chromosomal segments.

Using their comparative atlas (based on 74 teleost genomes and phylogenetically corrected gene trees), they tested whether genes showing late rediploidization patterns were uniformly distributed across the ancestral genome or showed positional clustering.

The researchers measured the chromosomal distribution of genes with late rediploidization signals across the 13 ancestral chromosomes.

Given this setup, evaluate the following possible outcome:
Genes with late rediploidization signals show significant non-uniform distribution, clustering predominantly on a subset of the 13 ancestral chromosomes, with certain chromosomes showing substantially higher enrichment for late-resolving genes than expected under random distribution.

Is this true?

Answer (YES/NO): YES